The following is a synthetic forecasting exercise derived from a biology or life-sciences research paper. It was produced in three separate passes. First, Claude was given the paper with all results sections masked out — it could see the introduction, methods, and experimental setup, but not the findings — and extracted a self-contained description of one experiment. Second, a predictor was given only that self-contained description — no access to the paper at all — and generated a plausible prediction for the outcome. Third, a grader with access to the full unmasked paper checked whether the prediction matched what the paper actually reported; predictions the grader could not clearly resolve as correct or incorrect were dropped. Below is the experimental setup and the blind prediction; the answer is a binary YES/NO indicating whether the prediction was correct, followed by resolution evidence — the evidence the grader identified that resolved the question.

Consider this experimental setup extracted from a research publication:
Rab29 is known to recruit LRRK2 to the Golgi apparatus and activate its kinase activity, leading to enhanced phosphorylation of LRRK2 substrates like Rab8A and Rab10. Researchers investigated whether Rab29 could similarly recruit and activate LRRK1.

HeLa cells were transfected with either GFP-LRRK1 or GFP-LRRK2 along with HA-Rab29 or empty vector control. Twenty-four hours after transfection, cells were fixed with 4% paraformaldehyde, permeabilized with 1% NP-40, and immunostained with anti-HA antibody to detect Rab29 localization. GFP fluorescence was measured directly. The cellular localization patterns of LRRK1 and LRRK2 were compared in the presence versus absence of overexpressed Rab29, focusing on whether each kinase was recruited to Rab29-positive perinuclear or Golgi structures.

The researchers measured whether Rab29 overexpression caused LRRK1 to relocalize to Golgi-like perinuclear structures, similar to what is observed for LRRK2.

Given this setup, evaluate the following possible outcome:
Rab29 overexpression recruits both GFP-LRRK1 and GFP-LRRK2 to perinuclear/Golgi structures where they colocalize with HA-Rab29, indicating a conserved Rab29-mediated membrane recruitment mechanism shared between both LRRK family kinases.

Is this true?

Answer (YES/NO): NO